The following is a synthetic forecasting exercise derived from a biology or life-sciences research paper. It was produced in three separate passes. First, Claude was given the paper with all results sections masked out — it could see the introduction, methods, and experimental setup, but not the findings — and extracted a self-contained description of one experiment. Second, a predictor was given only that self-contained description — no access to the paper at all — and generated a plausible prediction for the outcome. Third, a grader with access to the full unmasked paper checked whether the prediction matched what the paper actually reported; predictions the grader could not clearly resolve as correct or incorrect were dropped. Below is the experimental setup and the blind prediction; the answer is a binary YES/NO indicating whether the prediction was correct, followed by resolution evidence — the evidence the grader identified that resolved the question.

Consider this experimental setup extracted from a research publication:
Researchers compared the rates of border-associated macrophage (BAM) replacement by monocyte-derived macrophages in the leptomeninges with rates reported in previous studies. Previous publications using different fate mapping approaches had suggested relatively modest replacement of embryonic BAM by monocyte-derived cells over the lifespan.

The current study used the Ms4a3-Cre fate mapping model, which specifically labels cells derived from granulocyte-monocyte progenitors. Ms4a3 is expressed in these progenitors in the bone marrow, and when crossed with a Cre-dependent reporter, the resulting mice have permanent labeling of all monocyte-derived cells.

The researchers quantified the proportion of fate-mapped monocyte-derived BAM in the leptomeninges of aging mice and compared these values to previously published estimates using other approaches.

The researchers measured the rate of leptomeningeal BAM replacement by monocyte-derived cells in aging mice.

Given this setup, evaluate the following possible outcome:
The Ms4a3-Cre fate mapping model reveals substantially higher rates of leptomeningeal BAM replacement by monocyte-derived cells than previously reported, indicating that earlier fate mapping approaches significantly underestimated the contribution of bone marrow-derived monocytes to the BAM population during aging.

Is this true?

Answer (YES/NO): YES